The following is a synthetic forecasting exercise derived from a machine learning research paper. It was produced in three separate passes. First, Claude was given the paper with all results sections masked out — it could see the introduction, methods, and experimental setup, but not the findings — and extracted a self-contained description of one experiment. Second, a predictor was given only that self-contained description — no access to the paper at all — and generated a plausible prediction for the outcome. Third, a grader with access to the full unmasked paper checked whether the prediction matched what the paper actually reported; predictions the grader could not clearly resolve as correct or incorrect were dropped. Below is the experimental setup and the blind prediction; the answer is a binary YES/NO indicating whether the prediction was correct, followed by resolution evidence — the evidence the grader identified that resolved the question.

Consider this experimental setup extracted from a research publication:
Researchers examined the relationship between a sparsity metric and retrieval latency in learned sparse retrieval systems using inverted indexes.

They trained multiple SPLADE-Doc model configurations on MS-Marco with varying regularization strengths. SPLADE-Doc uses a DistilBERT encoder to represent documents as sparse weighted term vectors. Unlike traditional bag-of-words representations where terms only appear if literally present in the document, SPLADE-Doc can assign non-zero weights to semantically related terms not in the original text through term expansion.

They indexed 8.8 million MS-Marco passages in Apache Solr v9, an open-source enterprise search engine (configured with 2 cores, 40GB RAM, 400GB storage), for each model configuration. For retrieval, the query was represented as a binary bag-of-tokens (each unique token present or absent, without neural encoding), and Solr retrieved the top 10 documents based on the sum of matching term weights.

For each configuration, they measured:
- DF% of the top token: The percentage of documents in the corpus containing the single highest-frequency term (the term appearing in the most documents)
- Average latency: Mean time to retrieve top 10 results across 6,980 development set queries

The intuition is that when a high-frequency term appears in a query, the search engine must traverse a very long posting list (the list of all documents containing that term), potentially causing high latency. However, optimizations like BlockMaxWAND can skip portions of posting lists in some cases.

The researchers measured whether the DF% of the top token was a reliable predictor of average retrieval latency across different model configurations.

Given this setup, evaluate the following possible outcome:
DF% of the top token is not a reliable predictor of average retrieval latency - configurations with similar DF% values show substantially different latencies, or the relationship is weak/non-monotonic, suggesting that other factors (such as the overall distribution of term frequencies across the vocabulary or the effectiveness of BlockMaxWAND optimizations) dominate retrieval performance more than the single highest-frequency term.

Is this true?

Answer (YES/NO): NO